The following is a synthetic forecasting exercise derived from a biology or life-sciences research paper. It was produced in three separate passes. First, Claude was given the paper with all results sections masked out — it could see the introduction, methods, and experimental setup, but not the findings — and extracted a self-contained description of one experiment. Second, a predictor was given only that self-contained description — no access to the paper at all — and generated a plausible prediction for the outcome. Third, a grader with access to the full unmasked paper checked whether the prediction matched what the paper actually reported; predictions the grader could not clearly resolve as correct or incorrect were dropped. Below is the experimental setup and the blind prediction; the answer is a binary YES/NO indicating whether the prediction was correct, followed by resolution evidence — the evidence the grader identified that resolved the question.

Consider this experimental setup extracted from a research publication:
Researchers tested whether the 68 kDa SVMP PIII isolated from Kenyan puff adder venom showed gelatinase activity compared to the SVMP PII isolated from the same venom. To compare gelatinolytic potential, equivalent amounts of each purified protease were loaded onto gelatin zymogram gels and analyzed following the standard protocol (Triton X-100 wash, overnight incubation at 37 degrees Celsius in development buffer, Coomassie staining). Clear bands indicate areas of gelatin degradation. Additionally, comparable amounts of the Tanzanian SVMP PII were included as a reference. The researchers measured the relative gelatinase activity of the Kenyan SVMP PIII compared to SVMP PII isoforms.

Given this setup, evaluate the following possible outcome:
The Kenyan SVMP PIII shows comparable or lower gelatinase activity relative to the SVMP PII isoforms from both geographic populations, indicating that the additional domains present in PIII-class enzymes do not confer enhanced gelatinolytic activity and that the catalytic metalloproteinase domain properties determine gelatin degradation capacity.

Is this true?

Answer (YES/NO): NO